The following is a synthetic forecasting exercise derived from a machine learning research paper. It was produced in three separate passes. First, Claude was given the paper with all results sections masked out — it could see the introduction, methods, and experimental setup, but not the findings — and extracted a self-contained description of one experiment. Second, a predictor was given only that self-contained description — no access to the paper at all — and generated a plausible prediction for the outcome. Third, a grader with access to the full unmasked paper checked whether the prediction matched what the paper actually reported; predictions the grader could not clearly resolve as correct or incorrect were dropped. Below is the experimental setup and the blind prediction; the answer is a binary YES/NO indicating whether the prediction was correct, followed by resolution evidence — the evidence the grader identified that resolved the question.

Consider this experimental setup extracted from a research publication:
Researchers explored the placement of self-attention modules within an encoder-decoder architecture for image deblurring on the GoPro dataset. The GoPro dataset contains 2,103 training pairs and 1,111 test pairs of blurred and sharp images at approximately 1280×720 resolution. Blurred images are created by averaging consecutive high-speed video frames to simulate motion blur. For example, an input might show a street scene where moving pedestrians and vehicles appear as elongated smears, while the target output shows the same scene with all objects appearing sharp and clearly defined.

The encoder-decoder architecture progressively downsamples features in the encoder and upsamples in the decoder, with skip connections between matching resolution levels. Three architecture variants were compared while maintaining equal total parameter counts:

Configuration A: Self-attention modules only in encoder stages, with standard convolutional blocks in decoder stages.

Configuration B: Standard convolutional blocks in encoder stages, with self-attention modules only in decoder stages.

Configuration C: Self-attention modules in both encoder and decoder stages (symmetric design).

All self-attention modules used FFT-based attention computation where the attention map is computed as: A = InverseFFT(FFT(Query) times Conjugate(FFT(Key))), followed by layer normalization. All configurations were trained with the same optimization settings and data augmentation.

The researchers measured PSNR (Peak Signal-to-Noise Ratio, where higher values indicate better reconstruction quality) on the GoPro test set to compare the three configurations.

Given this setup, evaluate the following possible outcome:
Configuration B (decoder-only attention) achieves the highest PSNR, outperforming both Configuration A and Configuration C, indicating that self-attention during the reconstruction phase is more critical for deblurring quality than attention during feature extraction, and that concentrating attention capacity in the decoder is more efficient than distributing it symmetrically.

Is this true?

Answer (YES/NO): NO